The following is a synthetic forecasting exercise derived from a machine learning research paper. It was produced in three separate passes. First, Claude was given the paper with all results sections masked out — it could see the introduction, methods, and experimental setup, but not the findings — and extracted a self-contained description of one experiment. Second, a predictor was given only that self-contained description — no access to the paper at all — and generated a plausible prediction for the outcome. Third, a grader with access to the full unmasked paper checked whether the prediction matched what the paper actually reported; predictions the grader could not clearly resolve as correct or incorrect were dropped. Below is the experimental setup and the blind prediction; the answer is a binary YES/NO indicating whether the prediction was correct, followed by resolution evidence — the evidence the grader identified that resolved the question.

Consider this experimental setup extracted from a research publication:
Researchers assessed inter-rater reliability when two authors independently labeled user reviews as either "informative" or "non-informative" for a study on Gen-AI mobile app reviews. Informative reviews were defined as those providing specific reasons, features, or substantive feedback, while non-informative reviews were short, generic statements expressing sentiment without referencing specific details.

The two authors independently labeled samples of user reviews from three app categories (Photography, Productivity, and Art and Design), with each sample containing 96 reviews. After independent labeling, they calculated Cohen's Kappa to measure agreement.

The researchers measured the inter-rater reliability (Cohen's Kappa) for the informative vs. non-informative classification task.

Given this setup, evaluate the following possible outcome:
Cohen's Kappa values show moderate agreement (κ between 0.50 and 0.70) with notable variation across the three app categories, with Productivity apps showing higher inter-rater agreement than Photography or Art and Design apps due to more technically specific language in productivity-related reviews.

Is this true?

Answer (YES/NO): NO